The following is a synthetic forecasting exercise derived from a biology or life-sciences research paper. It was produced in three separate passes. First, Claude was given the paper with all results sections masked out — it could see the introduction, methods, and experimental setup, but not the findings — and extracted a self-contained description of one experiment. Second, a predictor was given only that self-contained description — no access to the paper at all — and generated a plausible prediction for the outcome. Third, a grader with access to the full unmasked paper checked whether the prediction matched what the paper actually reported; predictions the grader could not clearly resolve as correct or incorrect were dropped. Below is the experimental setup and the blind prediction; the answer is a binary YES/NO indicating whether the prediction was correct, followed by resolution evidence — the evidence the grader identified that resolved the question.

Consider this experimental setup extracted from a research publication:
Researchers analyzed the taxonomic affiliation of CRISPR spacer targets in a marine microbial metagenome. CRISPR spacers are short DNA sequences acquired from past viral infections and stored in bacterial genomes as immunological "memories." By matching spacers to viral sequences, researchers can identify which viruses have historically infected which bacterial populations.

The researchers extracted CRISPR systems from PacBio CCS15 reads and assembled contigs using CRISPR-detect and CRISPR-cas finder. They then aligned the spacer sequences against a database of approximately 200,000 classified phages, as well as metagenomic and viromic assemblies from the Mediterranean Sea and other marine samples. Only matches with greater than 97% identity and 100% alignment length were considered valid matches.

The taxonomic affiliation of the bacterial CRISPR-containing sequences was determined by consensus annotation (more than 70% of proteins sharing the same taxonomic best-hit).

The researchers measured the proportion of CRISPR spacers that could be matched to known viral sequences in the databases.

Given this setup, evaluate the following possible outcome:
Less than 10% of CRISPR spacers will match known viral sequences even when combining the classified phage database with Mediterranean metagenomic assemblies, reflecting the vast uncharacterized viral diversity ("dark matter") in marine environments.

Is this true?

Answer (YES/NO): NO